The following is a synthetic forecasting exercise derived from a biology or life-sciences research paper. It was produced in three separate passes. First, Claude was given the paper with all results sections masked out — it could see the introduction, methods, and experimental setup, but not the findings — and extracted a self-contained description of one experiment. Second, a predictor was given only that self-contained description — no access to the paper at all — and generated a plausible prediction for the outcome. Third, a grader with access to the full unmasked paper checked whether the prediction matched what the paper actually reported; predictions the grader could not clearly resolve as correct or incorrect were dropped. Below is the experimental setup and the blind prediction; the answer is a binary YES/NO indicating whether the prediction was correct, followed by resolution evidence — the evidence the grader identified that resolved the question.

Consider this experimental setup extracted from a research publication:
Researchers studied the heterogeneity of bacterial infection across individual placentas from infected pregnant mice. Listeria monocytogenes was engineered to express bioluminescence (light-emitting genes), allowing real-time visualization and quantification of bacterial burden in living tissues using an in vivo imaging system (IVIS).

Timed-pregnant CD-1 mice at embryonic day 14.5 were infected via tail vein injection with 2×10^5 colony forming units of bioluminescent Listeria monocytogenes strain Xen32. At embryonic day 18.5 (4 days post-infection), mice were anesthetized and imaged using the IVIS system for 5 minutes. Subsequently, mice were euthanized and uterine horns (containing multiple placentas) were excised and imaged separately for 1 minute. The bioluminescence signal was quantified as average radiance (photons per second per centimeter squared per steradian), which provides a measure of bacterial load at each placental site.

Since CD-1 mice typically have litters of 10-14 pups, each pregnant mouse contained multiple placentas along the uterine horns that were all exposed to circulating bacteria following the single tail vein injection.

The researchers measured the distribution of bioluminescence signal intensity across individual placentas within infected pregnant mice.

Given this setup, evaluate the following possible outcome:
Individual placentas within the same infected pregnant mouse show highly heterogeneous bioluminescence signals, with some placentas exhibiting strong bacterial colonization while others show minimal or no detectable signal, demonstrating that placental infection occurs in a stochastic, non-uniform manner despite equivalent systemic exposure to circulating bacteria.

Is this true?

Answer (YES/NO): YES